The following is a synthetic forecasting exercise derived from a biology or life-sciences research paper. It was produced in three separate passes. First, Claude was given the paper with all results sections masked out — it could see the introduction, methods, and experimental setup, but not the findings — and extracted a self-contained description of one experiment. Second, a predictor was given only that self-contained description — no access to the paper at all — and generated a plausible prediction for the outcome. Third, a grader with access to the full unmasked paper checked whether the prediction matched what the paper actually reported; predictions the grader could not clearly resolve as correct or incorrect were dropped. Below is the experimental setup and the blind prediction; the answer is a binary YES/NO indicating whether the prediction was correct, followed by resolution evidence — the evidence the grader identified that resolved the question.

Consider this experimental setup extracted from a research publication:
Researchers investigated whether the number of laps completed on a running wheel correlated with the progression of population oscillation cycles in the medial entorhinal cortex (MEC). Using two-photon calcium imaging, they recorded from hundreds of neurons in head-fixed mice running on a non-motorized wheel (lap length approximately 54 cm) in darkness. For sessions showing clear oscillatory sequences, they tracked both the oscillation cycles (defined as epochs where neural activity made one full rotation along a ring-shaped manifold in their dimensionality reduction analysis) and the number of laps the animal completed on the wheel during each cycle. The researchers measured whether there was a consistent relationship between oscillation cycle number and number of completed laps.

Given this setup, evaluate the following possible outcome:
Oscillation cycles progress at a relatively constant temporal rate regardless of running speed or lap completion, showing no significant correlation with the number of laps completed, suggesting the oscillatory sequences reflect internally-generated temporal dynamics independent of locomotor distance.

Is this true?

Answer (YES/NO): YES